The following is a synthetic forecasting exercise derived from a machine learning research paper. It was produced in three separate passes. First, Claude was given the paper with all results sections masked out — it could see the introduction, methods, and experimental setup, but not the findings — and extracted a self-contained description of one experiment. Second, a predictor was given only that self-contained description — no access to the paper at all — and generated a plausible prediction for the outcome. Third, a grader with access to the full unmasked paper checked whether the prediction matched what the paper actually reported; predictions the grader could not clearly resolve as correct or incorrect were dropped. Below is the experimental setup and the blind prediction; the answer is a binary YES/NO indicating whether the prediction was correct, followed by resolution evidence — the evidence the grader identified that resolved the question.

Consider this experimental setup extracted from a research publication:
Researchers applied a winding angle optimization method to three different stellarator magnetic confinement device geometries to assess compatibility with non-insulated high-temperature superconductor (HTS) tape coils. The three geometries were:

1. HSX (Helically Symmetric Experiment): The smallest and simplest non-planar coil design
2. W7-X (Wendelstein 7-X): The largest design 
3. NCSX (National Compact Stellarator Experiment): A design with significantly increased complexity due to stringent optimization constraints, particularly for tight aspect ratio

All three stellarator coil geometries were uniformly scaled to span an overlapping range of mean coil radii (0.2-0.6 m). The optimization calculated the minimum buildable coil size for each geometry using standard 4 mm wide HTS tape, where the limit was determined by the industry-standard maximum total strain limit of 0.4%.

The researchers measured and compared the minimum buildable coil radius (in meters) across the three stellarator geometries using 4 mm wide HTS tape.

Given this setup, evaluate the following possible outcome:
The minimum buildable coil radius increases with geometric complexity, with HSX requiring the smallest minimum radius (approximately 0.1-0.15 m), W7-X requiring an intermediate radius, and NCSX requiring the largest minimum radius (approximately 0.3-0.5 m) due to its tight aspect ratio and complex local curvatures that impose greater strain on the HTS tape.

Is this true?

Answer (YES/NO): NO